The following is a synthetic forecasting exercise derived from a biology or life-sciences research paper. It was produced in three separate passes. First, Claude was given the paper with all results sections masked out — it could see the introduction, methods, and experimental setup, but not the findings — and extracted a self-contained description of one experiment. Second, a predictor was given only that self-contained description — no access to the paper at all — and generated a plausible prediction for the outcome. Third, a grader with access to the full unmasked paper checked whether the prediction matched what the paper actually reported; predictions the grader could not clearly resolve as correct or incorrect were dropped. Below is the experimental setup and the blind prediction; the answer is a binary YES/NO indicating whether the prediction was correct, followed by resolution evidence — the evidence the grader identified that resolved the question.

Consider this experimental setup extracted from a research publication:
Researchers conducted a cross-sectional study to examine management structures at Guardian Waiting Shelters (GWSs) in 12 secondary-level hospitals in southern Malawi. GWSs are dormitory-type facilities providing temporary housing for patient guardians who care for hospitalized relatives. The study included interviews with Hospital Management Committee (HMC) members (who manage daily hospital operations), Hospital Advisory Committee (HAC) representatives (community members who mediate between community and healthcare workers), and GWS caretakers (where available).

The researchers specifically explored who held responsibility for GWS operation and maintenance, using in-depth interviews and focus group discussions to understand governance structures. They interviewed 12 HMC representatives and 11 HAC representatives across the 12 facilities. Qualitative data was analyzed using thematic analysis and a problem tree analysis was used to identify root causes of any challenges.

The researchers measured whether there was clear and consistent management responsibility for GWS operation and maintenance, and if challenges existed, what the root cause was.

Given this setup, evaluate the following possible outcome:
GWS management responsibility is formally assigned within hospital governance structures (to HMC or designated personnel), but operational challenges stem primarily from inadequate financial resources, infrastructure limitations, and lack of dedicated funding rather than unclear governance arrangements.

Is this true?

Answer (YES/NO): NO